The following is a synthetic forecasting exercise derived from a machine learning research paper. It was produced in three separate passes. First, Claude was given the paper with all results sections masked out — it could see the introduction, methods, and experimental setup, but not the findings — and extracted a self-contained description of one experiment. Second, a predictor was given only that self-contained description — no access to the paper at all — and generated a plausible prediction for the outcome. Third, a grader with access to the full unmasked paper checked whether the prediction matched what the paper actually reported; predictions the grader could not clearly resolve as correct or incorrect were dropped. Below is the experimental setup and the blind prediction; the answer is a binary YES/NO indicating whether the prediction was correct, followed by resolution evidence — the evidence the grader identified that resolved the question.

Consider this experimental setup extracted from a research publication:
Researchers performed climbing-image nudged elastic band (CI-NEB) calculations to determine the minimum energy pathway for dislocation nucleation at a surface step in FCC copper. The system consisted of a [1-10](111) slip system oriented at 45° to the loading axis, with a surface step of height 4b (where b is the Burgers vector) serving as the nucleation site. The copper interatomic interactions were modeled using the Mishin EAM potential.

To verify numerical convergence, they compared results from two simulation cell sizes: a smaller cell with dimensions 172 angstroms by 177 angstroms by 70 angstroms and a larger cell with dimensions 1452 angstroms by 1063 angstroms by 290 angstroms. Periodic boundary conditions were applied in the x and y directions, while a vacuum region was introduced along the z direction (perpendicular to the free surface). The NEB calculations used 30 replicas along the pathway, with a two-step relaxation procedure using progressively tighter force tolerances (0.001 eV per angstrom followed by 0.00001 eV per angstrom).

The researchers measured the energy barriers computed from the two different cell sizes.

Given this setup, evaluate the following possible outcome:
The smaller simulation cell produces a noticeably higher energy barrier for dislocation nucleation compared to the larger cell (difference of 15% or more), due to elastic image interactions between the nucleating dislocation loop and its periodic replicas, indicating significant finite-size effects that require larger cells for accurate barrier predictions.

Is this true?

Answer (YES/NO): NO